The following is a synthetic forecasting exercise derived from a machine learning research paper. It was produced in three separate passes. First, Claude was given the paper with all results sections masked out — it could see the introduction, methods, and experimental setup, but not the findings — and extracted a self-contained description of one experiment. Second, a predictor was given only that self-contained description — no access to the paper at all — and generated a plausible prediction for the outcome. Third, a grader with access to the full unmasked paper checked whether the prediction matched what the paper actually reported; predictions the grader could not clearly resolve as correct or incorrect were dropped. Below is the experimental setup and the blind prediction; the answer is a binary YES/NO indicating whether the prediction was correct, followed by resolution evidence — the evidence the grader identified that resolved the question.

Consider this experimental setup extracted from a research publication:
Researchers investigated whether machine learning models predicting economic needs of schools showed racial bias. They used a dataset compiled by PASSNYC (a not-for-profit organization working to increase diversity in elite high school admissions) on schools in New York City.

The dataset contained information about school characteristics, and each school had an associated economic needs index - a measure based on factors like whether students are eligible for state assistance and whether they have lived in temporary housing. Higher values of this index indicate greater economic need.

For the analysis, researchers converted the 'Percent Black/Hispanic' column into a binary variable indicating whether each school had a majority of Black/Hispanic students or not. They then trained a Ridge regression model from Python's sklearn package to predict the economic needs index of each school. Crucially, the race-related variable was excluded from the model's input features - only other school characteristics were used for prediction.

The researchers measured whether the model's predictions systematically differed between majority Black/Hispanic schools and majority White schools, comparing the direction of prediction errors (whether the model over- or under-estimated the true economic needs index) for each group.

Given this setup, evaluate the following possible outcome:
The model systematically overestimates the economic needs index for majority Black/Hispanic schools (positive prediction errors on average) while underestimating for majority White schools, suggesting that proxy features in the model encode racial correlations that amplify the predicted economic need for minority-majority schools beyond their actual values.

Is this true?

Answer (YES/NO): NO